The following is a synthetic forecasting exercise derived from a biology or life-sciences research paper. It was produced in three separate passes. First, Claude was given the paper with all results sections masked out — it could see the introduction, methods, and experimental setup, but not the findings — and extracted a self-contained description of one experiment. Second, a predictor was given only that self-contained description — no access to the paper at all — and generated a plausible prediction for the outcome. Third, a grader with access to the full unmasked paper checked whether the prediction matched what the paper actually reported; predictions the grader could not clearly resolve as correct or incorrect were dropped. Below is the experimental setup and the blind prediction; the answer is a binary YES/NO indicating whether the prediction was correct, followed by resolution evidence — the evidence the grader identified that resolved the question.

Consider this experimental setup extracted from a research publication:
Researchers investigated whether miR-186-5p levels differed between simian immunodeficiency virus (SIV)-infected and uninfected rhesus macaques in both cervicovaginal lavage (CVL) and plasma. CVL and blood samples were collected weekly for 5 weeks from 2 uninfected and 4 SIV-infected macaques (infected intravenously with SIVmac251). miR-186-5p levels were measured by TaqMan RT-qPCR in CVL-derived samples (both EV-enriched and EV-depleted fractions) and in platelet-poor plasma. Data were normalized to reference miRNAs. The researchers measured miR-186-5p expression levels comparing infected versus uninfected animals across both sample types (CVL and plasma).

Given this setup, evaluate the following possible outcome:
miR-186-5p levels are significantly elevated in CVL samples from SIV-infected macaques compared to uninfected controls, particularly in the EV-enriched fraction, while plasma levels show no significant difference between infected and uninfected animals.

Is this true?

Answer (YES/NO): NO